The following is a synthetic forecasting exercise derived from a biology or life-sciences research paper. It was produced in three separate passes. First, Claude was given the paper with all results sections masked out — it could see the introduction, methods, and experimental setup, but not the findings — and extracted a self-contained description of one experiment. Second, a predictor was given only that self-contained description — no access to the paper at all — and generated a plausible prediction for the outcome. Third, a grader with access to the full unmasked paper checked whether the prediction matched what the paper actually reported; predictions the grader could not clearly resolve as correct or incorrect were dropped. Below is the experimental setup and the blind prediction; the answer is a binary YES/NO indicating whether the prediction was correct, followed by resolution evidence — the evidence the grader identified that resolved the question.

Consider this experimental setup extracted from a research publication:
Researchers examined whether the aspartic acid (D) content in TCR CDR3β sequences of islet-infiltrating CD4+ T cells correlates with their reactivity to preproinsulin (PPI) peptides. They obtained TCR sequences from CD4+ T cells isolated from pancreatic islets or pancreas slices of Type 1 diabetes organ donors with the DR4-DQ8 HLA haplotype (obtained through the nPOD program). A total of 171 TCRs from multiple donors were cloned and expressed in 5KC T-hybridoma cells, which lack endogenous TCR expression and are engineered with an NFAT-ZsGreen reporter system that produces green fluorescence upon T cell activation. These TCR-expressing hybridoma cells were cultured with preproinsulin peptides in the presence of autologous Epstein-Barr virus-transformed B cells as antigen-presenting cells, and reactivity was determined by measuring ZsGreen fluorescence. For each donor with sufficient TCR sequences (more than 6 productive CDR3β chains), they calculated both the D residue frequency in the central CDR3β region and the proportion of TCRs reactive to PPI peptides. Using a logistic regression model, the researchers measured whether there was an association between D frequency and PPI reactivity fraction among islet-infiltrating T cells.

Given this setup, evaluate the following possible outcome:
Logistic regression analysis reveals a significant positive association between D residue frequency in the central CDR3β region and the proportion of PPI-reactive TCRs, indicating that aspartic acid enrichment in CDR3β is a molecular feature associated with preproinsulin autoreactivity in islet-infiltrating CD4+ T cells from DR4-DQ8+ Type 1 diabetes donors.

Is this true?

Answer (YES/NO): NO